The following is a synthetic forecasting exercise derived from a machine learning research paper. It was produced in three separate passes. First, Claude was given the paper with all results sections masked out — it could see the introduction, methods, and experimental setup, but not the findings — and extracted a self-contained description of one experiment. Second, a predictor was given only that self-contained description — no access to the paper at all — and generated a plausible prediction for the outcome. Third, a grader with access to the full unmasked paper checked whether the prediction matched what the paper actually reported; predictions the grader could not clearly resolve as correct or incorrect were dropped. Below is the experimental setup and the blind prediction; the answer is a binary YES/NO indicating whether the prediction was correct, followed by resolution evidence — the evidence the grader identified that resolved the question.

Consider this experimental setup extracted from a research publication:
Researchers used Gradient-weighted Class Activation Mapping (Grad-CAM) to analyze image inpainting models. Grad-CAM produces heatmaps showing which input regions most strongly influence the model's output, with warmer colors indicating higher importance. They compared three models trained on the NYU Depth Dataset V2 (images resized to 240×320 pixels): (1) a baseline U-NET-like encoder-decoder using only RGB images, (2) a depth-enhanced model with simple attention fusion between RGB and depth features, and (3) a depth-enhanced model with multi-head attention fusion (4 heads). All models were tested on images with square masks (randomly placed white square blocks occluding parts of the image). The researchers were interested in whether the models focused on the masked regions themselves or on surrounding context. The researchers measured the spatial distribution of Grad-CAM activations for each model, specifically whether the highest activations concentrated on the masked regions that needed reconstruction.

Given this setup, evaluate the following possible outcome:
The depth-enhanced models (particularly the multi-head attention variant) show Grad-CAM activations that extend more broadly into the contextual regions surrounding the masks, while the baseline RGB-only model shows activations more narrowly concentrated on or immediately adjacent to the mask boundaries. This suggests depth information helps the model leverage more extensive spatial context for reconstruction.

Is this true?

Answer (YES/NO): NO